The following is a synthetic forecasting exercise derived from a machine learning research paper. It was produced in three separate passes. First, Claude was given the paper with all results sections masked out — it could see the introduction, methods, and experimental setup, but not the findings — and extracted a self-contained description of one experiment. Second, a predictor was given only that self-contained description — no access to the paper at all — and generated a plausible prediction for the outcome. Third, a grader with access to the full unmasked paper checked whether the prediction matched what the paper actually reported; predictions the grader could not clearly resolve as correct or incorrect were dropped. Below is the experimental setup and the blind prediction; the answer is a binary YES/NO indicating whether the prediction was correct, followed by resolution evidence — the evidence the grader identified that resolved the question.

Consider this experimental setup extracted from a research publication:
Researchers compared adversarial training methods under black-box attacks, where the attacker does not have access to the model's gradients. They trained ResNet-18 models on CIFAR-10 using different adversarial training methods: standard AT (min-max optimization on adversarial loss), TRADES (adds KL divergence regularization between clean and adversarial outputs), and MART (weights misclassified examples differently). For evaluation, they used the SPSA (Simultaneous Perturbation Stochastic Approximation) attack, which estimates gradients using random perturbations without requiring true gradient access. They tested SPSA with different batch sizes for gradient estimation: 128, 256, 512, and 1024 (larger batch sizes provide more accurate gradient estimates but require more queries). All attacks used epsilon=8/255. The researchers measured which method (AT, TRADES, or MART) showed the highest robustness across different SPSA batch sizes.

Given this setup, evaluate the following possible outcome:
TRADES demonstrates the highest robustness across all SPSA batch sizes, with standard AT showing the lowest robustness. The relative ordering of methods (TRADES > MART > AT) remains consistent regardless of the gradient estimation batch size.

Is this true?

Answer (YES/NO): NO